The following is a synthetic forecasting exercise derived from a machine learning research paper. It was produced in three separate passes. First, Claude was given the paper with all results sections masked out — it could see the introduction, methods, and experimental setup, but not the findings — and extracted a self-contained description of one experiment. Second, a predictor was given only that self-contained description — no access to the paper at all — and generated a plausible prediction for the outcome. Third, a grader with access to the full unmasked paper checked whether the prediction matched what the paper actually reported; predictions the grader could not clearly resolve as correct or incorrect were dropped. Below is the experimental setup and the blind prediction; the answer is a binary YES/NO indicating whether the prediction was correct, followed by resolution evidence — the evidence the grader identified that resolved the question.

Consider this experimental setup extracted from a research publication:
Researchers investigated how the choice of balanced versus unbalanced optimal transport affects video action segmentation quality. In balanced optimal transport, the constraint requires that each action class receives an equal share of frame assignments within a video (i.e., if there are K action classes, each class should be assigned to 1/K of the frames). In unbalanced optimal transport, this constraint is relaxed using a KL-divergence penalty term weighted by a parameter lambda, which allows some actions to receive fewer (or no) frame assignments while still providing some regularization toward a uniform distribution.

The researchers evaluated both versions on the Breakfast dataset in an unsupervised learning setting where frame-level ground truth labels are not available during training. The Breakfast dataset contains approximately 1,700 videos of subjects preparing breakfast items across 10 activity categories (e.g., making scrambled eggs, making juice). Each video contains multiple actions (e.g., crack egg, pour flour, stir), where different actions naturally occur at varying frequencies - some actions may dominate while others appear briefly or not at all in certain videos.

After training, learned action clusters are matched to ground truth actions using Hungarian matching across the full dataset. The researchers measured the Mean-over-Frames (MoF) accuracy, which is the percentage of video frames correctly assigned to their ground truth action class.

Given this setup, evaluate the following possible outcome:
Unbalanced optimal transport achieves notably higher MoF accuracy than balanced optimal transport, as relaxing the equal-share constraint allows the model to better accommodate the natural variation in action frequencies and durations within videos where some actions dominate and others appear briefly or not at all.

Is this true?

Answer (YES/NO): YES